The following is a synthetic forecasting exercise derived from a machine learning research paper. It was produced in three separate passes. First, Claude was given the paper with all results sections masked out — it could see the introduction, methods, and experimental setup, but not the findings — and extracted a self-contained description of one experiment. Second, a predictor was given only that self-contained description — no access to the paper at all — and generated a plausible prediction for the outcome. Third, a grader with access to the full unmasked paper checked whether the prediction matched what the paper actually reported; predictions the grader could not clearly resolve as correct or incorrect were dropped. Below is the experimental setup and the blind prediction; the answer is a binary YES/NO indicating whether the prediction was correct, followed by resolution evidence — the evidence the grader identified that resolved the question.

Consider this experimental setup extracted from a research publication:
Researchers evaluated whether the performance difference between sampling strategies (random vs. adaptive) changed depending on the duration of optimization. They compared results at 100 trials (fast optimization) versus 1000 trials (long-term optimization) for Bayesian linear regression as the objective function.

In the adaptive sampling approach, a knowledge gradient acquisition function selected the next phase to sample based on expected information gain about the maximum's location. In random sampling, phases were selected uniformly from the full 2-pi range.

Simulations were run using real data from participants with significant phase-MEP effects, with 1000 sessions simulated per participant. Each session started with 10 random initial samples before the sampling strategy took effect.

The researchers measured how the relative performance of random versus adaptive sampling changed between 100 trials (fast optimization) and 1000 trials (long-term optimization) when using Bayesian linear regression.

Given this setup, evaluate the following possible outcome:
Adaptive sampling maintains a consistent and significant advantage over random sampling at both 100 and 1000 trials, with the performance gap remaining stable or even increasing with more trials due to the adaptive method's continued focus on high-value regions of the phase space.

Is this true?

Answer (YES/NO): NO